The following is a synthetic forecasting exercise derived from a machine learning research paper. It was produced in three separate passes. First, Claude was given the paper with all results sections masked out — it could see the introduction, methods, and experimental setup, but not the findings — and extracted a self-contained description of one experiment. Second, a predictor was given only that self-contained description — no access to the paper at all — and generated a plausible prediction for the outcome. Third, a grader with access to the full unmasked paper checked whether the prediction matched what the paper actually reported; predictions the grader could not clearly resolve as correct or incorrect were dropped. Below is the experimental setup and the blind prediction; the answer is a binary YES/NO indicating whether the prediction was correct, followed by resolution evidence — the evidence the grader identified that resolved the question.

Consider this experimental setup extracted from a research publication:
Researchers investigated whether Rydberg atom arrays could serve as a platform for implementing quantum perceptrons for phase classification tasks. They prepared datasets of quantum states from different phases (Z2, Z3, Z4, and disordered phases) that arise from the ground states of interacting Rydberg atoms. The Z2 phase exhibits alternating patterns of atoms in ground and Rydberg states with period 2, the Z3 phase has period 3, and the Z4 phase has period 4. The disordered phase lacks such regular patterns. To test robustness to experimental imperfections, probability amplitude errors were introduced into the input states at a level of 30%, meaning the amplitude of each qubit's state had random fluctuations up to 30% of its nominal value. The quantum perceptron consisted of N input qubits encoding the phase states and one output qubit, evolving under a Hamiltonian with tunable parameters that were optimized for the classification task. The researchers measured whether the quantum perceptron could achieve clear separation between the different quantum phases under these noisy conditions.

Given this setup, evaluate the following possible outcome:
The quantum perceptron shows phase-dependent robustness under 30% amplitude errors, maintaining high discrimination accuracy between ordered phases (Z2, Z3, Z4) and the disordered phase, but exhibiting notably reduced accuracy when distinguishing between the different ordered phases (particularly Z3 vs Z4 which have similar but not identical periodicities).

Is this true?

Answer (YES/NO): NO